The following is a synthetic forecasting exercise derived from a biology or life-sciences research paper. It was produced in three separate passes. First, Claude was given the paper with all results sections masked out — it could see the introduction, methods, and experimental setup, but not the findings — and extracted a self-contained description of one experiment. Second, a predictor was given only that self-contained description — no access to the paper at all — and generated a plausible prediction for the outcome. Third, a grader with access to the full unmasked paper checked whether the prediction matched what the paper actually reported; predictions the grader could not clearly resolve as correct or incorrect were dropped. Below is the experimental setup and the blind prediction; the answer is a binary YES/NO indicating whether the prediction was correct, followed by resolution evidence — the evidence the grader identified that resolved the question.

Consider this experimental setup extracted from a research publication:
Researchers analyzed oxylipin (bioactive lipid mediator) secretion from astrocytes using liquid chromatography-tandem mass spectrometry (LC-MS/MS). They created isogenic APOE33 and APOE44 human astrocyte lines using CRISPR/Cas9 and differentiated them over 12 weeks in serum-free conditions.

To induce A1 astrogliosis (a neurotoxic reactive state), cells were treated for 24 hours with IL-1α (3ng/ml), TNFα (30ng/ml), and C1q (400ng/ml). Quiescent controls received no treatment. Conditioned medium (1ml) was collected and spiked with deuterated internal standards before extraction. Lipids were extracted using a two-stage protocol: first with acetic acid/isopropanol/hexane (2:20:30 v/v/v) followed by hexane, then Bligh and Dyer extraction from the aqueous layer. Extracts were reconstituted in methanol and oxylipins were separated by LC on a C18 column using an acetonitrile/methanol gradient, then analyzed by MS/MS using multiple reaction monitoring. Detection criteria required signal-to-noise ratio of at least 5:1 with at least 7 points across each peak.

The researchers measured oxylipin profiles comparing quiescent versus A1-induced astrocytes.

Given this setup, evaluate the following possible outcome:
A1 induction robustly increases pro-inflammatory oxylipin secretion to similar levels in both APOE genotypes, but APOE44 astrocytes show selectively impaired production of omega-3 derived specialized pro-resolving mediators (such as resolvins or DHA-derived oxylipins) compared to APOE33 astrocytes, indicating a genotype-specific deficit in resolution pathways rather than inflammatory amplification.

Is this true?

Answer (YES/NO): NO